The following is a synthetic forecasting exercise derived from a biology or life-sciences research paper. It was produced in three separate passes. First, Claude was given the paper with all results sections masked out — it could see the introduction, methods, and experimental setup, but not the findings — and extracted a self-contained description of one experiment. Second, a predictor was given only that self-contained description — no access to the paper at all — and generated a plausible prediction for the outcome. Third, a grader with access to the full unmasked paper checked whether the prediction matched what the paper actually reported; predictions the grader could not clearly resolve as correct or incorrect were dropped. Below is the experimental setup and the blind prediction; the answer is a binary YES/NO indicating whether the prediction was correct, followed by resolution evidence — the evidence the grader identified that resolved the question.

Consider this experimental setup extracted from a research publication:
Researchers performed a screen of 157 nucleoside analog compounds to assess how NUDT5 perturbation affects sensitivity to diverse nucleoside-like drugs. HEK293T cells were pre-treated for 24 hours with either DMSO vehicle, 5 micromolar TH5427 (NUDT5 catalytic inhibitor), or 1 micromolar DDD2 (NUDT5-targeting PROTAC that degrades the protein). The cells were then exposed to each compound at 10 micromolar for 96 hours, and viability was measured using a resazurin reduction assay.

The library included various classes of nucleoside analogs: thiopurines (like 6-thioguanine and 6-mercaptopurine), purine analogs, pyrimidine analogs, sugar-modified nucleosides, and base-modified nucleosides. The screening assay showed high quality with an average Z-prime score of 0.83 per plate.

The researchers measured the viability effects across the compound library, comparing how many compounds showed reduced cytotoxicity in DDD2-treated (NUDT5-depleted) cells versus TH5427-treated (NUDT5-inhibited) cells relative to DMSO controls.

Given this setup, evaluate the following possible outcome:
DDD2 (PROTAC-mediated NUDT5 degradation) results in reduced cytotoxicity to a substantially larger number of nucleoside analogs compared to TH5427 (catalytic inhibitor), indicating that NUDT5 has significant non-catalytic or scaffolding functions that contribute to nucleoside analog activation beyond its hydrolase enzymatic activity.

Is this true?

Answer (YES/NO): YES